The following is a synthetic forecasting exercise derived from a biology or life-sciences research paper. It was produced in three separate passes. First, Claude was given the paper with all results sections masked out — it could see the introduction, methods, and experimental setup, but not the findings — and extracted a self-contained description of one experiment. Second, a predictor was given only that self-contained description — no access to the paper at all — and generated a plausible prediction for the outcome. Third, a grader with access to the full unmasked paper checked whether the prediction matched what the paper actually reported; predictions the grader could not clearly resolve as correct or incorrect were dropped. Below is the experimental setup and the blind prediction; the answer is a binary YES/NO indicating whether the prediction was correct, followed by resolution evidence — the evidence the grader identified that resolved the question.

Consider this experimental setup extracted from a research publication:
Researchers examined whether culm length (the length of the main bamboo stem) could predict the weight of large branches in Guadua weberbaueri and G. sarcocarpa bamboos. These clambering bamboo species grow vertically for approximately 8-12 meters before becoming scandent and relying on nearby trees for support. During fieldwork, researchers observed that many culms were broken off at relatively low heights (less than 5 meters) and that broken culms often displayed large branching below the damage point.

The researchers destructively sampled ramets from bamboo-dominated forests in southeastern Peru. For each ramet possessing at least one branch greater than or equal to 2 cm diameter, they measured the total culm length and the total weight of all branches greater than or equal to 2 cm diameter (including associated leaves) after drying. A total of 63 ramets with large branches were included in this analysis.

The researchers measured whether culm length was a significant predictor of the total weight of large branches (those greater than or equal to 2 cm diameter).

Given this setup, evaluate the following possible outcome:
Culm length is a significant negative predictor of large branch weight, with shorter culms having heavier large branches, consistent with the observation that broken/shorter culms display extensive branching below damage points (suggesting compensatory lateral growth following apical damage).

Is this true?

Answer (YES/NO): NO